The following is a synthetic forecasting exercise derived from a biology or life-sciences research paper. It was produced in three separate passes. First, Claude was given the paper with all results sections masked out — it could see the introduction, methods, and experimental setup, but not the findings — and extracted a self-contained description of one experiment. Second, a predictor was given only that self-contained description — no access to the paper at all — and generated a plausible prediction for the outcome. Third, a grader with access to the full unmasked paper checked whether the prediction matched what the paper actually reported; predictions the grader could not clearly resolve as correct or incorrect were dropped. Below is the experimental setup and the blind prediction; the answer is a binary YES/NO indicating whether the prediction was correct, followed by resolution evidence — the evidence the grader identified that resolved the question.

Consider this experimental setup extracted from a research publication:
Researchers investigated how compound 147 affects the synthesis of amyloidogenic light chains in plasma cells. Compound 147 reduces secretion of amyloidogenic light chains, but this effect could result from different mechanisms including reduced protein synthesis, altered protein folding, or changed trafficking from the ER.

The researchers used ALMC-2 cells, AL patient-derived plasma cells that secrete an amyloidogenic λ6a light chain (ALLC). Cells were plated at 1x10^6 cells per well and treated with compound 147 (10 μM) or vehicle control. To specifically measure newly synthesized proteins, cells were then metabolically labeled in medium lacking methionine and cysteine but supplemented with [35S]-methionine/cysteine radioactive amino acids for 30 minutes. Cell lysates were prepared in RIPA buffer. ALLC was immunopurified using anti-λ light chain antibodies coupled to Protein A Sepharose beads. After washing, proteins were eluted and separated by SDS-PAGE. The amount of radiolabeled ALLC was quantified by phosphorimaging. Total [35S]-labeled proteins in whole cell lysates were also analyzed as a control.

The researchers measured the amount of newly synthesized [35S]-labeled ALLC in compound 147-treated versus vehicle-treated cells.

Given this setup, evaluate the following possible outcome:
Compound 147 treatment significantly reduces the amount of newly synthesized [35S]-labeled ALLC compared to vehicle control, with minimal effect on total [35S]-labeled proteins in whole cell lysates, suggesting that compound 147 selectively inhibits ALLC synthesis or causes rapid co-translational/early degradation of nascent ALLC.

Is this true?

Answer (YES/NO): NO